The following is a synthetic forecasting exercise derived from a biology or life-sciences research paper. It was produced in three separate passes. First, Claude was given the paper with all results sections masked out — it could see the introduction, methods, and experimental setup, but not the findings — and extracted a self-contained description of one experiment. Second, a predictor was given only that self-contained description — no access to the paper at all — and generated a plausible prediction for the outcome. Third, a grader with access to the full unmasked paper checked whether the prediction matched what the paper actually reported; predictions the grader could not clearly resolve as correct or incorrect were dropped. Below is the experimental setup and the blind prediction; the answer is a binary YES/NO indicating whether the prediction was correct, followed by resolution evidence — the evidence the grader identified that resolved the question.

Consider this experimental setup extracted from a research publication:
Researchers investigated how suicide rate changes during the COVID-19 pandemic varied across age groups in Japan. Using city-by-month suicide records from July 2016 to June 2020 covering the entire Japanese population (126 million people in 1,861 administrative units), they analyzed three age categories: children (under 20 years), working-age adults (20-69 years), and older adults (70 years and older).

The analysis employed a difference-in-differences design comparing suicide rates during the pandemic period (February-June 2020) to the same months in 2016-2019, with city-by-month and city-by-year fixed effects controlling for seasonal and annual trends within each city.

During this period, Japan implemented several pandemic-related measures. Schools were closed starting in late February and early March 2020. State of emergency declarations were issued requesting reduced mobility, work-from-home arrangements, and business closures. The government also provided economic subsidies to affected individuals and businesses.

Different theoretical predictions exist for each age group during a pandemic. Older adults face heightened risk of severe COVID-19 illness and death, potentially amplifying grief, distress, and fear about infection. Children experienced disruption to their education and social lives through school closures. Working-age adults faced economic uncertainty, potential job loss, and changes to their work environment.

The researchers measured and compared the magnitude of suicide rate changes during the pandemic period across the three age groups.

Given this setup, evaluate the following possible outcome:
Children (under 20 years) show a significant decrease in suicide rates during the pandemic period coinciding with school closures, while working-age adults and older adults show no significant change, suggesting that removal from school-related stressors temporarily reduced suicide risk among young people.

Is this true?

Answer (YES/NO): NO